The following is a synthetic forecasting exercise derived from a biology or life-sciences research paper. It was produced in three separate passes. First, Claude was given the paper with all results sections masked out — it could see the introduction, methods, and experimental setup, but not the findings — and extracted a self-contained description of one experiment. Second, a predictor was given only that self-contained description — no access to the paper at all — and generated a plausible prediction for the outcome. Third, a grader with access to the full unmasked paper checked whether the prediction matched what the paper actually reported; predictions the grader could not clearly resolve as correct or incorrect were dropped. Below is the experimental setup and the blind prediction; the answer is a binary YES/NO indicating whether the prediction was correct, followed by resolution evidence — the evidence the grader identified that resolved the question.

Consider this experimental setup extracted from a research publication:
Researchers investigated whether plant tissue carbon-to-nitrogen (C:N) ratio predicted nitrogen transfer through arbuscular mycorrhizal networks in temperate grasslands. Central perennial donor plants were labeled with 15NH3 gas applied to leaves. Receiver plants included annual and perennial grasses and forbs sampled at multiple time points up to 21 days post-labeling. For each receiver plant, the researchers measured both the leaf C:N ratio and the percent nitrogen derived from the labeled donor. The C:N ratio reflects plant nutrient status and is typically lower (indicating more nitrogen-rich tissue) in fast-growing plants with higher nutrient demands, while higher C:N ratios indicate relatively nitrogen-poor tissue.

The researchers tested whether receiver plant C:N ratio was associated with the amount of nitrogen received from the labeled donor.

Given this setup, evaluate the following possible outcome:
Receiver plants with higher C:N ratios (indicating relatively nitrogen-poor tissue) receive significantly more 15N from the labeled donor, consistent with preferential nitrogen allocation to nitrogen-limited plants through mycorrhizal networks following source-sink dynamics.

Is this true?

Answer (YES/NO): NO